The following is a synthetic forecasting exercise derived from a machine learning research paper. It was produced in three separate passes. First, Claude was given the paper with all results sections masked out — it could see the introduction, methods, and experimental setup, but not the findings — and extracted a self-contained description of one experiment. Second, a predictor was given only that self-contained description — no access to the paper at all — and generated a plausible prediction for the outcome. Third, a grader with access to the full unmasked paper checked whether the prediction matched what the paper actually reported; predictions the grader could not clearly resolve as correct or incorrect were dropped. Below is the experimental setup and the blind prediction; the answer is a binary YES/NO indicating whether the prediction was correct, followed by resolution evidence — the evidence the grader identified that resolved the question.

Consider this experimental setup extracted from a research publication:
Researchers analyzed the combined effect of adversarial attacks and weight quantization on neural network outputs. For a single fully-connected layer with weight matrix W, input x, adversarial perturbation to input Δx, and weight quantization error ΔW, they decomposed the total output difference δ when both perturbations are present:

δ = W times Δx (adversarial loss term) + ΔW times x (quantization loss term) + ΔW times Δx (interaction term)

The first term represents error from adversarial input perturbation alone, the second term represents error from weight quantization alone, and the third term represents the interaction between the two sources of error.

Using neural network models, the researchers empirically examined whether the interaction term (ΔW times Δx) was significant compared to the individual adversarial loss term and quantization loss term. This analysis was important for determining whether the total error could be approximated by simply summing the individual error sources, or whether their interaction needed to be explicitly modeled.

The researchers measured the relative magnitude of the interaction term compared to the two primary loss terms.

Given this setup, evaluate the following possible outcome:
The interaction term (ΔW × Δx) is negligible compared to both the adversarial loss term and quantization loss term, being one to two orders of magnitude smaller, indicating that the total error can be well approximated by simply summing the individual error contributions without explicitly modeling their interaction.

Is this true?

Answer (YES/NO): YES